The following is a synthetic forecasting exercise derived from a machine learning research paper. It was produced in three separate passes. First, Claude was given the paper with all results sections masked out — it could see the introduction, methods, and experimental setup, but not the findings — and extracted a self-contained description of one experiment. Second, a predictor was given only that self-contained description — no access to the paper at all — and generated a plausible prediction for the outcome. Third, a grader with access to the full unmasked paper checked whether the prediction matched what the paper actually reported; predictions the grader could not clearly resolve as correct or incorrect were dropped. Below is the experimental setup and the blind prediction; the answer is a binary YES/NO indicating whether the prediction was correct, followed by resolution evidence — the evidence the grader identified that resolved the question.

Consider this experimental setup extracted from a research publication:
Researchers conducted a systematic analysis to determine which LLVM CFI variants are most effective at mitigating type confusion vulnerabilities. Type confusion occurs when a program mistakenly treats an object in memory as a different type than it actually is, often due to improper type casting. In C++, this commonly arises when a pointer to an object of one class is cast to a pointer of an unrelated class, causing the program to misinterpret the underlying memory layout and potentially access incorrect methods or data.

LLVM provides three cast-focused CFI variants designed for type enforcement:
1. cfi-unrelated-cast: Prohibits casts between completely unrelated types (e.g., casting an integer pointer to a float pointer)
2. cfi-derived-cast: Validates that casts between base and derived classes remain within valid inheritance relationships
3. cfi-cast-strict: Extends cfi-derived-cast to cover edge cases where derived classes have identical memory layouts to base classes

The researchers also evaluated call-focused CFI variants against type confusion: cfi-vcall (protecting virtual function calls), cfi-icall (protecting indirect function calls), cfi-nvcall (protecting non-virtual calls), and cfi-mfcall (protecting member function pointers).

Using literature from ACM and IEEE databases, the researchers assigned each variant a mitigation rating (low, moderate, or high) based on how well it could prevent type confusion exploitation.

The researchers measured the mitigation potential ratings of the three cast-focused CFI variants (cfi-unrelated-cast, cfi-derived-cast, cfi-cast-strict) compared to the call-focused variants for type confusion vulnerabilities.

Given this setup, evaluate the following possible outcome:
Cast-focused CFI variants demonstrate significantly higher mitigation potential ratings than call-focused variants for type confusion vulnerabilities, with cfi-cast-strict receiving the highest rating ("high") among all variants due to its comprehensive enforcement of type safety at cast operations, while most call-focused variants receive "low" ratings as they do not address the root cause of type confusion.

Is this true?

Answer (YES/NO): YES